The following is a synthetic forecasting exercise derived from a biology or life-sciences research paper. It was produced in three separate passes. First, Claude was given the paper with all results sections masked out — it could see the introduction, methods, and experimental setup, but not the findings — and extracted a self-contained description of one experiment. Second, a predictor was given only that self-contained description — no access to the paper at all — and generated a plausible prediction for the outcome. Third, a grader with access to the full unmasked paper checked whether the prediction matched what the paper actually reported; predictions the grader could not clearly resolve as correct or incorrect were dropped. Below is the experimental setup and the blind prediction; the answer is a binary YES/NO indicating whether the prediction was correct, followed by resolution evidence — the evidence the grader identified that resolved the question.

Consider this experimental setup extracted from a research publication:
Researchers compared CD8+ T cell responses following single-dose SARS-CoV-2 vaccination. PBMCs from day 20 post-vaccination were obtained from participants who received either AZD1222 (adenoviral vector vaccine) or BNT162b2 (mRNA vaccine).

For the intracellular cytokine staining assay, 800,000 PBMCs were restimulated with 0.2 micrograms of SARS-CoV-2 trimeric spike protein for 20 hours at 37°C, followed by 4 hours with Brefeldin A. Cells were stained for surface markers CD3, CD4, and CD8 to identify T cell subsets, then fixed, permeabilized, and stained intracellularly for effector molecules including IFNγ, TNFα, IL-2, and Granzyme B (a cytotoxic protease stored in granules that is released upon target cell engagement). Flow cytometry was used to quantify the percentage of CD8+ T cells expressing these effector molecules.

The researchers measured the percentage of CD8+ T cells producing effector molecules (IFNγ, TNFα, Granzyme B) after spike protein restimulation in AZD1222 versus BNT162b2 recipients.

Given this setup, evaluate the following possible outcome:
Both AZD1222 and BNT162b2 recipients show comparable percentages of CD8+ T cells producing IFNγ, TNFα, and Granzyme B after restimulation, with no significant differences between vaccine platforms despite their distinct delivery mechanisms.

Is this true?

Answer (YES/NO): NO